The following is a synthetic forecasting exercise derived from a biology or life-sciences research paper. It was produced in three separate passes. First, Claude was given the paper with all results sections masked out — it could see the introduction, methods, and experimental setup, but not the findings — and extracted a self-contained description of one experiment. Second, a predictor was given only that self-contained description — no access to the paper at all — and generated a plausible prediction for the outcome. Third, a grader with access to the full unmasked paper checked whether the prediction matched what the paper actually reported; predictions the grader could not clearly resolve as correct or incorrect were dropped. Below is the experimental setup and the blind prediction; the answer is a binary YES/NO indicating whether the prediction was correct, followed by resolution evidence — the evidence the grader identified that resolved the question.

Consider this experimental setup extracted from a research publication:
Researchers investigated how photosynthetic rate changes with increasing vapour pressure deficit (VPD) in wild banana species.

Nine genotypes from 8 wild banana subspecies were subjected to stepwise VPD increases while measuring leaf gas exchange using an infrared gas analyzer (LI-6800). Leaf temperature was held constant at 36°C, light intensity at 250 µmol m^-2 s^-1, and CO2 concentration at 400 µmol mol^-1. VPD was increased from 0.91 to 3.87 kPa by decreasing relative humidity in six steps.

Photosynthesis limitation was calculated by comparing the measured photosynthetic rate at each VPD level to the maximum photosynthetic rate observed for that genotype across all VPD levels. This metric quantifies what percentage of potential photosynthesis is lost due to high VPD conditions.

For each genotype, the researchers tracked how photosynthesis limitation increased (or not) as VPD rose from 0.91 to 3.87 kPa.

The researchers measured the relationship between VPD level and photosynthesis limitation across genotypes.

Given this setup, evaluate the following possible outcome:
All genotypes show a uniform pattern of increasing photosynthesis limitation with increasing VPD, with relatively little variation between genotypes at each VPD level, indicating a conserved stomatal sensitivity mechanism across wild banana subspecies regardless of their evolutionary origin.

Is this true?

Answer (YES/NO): NO